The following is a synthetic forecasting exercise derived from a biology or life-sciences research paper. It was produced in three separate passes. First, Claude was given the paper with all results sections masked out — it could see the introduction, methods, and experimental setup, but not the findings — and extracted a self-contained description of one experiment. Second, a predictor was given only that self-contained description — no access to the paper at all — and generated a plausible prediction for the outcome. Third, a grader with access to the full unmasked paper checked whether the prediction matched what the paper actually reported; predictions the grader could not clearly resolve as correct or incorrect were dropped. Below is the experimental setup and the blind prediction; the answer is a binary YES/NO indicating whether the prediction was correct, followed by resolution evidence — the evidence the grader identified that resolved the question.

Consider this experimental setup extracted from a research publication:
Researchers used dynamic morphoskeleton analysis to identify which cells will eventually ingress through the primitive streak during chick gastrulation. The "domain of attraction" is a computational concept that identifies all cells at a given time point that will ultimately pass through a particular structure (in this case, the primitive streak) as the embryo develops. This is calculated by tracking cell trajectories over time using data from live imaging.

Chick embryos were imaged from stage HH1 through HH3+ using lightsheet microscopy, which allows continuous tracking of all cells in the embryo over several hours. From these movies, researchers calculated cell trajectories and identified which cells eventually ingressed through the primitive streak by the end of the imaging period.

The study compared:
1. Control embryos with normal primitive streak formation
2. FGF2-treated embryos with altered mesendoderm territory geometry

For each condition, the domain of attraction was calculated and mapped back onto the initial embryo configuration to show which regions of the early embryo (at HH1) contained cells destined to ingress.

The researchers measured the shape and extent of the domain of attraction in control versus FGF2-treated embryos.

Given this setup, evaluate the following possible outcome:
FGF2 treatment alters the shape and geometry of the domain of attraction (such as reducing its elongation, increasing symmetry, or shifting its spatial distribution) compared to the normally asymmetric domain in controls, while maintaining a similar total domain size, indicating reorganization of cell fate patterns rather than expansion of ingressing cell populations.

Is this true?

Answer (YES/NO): NO